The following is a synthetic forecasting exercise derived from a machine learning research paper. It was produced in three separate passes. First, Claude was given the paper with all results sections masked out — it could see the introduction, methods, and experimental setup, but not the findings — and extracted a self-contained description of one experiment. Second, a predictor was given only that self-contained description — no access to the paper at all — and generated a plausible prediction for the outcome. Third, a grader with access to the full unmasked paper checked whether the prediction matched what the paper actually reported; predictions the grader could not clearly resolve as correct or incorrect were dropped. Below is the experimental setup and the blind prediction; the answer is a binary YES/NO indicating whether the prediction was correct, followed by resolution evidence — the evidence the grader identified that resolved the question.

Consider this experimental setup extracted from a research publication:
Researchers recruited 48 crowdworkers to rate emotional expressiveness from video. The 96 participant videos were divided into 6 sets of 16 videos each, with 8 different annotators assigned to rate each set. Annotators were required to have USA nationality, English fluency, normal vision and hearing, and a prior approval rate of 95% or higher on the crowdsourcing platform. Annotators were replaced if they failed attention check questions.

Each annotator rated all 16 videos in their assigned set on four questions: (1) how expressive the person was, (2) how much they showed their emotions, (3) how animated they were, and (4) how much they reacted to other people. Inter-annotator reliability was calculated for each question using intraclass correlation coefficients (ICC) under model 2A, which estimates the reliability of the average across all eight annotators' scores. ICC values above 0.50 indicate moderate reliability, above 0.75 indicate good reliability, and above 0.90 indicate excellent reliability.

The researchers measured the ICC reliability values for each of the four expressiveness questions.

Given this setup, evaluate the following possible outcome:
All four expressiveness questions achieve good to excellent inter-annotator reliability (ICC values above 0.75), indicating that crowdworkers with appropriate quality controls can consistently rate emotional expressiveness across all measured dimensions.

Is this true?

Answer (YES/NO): YES